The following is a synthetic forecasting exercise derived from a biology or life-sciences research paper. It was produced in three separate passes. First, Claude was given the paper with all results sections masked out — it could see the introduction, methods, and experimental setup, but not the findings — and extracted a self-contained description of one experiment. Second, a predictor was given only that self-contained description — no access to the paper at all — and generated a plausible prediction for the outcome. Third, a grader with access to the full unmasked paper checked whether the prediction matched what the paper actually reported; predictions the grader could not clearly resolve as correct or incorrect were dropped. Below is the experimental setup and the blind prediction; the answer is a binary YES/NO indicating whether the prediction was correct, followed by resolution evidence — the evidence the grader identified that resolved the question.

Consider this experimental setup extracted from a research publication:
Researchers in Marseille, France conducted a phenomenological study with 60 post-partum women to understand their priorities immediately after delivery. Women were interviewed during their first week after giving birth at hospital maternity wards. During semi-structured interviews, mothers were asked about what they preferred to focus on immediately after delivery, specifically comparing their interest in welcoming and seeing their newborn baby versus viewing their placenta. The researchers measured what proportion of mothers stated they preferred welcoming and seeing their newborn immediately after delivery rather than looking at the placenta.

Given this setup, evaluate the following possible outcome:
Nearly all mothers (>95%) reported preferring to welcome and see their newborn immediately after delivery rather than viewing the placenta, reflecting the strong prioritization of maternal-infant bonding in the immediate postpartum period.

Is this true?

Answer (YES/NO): NO